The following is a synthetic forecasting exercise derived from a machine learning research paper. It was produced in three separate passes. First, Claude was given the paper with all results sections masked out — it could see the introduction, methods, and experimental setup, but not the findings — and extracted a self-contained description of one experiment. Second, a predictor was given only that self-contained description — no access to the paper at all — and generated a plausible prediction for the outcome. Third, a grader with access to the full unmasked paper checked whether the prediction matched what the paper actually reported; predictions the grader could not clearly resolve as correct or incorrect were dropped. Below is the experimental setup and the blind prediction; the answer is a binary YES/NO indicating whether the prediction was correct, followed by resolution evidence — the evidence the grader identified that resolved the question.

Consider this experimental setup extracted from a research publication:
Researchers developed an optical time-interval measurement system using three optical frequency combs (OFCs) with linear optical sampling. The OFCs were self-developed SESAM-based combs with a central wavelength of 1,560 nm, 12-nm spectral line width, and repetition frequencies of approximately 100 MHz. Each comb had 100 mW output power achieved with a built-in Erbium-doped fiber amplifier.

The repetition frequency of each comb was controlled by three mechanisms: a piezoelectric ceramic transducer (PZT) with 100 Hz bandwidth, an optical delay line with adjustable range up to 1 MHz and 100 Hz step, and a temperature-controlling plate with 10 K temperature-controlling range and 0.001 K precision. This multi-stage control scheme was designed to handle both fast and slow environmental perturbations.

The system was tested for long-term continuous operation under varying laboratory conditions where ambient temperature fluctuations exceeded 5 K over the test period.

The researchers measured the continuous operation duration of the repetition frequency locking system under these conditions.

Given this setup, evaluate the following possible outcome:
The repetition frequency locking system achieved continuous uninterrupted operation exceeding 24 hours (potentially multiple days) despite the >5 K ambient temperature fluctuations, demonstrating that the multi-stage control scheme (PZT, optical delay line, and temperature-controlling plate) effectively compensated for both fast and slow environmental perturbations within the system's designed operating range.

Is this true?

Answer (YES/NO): YES